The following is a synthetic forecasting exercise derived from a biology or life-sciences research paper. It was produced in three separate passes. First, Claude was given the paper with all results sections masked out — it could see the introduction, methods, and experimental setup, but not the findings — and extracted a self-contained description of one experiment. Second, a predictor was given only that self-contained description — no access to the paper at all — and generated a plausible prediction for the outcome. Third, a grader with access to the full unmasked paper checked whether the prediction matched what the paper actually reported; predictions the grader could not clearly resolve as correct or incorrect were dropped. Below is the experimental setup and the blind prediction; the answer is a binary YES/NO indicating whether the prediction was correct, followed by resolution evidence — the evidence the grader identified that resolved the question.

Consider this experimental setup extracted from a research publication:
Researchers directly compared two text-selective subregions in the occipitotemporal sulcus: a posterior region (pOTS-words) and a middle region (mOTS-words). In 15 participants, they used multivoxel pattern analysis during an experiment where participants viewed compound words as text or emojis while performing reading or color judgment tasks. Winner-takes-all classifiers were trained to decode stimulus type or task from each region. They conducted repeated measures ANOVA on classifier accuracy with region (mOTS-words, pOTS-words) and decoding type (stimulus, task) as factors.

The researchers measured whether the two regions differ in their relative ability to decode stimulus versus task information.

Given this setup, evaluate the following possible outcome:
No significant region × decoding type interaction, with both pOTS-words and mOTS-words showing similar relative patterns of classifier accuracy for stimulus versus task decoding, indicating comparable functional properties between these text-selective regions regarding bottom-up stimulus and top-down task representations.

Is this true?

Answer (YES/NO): NO